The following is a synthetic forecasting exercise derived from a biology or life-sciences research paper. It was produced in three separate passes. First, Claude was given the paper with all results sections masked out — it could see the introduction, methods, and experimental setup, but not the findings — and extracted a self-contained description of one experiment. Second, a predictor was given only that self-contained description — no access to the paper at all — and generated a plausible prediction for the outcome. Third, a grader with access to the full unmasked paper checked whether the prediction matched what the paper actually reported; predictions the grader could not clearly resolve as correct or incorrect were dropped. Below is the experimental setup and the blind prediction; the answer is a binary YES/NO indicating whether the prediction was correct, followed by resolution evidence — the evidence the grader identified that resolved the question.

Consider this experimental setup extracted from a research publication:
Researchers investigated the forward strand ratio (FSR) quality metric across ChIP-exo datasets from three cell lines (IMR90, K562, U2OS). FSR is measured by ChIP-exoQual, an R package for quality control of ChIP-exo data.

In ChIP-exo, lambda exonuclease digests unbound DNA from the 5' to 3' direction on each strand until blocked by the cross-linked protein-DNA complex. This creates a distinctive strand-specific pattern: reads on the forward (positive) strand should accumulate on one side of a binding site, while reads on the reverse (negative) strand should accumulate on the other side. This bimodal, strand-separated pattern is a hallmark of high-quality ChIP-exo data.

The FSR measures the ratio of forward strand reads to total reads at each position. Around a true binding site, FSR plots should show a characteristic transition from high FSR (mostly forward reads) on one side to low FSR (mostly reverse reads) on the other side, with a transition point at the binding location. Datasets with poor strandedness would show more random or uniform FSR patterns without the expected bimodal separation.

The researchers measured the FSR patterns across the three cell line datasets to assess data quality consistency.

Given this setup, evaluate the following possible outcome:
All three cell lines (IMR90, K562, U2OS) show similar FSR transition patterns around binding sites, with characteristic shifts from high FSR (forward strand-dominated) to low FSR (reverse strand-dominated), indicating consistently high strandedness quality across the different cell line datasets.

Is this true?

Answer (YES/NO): NO